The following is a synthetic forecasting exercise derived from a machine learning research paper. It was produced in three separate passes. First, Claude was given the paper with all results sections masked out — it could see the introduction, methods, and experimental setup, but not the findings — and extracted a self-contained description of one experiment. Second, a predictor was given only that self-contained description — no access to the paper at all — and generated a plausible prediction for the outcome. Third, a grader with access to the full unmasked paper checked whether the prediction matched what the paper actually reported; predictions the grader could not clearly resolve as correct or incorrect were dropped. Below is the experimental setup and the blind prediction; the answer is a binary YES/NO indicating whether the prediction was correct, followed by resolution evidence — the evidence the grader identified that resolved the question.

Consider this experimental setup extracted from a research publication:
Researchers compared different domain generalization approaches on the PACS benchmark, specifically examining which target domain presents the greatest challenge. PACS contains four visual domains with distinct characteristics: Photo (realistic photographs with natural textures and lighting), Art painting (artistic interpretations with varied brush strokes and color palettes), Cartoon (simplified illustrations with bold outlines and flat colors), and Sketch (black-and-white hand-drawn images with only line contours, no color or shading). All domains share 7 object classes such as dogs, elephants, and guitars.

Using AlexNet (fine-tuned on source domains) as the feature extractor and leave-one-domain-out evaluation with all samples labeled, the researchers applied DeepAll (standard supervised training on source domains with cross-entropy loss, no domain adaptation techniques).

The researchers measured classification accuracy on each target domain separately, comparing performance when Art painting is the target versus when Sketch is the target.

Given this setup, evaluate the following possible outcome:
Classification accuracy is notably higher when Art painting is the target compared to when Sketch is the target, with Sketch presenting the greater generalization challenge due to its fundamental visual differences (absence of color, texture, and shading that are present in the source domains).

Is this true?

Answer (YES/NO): YES